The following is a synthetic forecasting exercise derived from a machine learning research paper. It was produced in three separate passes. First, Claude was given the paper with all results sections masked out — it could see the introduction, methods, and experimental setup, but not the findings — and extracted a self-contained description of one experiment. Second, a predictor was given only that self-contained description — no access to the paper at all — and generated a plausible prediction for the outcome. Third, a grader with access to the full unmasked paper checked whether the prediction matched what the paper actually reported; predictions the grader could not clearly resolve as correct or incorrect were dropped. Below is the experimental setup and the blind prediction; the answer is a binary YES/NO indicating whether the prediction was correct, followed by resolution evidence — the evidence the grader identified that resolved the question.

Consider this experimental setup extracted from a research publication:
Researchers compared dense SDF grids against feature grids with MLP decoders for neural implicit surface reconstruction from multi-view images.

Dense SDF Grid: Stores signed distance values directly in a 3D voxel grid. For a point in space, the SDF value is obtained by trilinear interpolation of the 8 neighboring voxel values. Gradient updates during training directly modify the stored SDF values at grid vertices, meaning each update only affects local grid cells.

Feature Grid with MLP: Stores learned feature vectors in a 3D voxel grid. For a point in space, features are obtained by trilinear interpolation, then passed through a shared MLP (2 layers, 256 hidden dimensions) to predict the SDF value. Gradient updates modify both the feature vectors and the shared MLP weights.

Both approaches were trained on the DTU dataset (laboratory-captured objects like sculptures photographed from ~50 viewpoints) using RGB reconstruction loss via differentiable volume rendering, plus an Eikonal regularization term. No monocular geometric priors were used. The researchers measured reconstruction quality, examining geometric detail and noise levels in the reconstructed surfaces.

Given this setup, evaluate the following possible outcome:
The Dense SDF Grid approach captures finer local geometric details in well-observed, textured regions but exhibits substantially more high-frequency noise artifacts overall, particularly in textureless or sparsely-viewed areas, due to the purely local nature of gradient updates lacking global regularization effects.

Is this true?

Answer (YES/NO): NO